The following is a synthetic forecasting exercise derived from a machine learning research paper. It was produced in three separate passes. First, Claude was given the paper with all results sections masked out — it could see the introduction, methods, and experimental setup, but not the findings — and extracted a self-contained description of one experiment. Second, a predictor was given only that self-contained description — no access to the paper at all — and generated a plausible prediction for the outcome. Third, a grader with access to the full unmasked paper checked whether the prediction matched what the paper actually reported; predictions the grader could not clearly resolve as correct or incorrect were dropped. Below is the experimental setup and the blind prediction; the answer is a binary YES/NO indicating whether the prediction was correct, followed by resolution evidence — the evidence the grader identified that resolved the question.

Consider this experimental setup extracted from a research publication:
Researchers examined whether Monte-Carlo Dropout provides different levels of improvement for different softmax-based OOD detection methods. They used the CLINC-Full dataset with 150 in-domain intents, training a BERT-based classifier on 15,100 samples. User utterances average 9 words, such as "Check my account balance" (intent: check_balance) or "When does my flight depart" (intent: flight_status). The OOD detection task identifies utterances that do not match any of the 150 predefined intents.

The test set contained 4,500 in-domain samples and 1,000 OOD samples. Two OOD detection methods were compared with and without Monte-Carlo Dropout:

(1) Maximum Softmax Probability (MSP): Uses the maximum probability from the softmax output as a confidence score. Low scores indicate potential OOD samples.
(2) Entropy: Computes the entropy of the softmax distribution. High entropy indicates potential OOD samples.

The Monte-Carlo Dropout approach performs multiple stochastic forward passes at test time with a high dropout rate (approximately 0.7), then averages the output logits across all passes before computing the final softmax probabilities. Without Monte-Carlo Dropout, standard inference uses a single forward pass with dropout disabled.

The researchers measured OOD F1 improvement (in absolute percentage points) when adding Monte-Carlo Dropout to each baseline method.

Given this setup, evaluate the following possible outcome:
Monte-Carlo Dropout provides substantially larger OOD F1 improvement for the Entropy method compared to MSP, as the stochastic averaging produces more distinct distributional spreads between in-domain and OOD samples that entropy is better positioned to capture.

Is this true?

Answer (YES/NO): NO